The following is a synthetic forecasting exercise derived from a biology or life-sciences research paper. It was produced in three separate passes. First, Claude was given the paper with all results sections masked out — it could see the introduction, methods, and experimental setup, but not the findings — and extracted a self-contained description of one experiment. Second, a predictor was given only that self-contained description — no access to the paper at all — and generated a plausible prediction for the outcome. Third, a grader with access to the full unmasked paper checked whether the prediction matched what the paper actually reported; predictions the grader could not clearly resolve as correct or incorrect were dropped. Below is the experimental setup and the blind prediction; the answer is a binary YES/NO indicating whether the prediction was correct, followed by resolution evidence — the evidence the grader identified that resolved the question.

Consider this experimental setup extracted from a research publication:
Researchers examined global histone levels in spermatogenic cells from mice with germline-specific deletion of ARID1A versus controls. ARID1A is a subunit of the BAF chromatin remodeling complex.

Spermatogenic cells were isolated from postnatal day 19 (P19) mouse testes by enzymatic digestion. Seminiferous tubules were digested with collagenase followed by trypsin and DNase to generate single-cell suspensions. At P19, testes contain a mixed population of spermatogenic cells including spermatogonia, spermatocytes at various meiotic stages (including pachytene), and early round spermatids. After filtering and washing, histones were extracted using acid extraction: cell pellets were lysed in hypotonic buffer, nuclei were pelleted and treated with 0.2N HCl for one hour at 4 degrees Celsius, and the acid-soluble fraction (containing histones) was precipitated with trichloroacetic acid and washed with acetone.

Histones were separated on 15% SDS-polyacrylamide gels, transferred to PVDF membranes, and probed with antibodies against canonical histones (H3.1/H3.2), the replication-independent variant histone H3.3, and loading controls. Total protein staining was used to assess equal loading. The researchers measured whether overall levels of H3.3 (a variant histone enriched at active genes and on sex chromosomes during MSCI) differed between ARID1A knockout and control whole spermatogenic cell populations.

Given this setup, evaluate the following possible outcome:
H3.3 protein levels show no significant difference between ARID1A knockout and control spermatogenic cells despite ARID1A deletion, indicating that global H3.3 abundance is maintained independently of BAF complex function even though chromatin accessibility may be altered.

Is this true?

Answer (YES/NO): YES